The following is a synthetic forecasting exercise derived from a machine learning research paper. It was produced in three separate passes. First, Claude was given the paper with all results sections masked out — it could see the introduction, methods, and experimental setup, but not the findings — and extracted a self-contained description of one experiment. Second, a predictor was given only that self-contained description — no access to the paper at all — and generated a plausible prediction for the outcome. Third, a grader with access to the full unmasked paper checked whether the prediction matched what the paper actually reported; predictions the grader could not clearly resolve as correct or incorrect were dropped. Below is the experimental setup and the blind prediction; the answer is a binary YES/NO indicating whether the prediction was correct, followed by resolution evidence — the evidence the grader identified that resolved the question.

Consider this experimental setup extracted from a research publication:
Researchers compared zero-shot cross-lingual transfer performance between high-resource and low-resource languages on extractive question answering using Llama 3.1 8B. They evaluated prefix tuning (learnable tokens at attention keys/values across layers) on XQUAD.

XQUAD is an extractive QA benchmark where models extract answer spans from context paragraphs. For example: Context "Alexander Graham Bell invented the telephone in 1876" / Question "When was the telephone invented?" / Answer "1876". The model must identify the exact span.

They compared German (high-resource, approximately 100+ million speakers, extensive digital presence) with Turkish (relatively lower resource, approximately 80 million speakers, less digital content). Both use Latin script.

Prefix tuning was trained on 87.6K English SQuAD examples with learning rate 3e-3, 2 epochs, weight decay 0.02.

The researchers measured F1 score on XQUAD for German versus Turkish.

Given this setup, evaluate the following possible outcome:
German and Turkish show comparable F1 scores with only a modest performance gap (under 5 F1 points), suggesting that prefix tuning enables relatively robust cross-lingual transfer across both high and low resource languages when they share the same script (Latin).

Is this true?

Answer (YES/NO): NO